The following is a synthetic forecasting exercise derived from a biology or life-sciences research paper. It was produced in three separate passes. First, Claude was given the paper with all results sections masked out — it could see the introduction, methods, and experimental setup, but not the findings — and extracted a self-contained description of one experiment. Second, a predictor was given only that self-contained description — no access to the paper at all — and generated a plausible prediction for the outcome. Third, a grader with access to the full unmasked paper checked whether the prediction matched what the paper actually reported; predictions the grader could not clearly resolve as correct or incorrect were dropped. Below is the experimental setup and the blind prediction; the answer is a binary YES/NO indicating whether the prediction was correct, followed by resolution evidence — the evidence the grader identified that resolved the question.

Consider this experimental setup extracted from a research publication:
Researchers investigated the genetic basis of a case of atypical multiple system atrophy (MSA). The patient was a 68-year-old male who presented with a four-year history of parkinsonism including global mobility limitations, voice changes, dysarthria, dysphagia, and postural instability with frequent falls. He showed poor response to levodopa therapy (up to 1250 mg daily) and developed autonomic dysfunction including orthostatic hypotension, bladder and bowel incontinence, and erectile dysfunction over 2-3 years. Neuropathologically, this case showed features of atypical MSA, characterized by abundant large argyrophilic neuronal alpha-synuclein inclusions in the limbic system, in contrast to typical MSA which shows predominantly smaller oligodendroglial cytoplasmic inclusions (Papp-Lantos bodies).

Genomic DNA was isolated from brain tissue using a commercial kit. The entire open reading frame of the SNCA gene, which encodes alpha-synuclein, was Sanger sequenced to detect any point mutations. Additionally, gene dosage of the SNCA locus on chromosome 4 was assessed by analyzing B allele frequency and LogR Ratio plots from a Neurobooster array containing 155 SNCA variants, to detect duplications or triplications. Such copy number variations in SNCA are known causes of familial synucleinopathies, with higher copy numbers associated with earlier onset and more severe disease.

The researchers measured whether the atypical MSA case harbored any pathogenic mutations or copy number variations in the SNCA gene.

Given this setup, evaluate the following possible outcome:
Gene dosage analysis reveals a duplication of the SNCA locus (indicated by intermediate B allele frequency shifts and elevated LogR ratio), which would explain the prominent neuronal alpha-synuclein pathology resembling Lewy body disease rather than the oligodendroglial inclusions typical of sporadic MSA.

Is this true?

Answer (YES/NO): NO